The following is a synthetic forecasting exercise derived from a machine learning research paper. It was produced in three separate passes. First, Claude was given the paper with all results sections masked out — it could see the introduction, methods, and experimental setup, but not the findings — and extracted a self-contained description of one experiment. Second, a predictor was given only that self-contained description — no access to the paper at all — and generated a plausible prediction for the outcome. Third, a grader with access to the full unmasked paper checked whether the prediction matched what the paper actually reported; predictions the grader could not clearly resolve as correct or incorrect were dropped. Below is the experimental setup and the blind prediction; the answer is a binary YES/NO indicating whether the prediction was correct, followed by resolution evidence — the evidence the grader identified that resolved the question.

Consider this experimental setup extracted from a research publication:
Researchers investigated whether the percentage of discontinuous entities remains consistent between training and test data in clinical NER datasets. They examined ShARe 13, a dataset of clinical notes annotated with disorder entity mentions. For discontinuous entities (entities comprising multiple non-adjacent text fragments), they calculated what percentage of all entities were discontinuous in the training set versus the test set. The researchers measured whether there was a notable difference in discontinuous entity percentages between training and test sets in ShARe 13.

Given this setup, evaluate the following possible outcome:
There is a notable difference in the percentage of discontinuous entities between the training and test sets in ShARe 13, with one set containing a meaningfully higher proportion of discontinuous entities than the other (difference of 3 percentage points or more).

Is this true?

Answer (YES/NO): YES